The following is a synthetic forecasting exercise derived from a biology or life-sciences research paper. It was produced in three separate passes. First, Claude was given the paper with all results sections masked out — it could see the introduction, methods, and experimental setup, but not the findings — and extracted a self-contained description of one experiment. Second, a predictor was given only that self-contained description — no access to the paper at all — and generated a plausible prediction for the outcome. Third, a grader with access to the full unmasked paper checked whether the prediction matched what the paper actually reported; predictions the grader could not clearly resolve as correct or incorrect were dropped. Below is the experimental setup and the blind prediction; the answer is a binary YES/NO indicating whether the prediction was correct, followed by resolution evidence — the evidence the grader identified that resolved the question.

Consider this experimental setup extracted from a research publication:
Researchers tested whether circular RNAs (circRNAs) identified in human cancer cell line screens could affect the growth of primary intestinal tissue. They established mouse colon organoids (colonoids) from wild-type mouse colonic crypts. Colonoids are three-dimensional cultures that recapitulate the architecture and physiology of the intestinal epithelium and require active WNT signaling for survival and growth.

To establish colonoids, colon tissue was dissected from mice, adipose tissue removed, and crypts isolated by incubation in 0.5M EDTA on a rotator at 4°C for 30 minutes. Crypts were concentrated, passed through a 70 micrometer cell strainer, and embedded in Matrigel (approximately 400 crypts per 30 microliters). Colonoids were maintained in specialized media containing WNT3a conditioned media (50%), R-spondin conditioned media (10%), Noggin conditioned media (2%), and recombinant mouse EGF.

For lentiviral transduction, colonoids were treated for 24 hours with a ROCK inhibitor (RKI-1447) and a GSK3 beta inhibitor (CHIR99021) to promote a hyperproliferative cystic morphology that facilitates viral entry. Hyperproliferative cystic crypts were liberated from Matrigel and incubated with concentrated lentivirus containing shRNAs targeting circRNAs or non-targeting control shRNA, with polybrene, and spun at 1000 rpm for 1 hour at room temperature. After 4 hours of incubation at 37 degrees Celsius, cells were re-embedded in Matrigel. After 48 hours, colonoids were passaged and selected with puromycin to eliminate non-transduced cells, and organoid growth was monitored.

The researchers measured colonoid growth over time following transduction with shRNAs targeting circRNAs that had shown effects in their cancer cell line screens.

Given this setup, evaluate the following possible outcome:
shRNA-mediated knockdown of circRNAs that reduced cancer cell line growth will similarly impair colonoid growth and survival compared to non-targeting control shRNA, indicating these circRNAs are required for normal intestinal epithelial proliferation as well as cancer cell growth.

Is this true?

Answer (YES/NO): YES